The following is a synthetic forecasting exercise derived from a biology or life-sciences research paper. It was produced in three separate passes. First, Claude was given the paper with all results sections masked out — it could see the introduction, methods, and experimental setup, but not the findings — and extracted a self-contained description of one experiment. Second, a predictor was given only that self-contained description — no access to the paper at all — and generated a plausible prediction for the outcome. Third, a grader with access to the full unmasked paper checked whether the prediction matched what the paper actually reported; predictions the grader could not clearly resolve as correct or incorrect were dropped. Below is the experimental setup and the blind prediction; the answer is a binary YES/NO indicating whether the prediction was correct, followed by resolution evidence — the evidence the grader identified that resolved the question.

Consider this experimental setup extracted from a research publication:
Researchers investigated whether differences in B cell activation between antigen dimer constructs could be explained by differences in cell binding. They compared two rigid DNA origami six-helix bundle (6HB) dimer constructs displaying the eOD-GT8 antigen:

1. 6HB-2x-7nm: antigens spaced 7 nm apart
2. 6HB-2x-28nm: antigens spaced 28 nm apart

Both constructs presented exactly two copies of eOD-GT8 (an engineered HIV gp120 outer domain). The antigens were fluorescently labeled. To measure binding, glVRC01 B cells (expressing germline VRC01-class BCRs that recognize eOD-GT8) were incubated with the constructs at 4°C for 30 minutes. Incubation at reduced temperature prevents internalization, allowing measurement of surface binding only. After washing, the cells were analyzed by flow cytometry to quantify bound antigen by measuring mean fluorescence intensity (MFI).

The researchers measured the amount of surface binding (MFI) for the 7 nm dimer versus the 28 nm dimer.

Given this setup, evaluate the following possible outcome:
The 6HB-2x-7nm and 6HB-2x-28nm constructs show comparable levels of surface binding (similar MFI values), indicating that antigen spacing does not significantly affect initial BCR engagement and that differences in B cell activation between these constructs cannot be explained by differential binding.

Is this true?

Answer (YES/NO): YES